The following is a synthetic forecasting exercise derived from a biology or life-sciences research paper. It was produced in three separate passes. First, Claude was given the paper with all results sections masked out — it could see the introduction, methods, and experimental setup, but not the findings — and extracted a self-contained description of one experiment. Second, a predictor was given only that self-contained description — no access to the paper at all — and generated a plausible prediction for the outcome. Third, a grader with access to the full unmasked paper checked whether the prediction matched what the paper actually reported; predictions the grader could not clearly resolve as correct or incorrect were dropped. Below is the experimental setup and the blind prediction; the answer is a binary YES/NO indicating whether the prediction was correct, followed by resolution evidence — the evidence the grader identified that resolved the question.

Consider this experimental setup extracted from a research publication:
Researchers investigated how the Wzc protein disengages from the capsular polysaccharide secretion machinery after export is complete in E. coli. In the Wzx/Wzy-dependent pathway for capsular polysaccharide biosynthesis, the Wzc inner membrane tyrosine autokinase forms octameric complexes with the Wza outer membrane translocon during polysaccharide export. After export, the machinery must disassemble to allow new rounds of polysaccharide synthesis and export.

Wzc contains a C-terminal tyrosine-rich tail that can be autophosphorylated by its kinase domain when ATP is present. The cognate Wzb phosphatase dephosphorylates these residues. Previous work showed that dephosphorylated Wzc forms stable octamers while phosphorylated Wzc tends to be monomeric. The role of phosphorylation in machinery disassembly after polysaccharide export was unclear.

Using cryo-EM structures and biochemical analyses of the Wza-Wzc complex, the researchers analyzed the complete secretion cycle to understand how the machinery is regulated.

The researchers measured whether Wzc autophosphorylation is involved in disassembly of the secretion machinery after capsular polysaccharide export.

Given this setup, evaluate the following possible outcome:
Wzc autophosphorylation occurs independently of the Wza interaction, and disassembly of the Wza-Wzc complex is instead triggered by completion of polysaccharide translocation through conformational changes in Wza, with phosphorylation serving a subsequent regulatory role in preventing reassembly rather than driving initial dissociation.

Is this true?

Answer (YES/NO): NO